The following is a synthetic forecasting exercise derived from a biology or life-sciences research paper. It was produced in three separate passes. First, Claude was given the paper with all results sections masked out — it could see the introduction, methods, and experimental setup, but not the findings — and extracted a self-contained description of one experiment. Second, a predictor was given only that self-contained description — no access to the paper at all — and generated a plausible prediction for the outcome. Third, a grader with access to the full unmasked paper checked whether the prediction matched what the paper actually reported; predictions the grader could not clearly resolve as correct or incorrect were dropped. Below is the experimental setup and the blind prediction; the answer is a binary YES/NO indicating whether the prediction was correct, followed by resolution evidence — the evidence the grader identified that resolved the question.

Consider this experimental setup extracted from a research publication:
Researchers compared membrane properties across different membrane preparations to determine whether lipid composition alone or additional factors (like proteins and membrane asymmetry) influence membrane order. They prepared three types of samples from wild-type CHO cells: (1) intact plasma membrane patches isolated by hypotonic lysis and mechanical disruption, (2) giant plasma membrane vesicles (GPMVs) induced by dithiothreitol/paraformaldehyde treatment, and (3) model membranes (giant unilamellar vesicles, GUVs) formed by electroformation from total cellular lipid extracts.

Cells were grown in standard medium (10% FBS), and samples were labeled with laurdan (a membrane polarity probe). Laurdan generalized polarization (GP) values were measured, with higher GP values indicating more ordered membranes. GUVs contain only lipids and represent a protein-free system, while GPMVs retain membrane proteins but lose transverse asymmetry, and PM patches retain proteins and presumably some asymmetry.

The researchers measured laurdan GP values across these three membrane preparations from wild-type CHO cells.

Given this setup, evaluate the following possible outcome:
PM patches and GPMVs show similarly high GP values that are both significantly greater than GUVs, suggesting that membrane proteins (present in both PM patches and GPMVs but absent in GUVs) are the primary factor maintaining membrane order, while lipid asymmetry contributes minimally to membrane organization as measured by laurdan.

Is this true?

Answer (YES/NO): YES